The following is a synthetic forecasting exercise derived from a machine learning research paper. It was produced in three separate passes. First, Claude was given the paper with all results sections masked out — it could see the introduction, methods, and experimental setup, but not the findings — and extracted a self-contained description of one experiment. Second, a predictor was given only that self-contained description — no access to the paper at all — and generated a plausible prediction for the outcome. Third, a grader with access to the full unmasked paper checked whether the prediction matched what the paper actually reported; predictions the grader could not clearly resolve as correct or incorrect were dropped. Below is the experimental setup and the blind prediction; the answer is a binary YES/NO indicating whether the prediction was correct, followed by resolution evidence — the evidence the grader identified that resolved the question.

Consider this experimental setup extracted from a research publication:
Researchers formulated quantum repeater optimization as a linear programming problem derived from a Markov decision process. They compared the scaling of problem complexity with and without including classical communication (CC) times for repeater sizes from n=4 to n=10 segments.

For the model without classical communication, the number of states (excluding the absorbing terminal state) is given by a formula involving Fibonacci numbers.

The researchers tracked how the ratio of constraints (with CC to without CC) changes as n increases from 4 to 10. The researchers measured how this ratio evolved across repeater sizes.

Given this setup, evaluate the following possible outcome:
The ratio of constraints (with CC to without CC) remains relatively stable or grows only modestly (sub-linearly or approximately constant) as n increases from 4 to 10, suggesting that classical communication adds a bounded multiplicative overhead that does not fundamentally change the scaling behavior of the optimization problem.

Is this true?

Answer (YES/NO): NO